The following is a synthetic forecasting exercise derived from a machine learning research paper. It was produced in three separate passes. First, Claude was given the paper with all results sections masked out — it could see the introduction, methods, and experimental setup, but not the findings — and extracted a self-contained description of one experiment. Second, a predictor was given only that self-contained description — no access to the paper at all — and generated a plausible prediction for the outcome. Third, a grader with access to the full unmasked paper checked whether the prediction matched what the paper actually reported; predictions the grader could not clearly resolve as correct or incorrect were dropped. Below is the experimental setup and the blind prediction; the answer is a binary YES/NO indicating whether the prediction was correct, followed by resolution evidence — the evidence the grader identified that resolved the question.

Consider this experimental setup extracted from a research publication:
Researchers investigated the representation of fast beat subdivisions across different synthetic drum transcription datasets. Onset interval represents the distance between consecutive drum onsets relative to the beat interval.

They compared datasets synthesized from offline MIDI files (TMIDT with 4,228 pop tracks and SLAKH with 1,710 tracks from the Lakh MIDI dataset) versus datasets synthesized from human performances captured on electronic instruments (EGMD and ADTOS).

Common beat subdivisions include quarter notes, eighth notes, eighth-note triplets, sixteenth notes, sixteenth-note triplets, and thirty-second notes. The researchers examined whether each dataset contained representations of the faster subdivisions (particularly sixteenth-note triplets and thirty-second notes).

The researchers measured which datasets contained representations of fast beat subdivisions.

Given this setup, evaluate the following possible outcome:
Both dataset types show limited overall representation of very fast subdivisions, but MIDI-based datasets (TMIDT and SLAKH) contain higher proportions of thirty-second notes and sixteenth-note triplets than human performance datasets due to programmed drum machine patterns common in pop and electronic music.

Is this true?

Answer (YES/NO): NO